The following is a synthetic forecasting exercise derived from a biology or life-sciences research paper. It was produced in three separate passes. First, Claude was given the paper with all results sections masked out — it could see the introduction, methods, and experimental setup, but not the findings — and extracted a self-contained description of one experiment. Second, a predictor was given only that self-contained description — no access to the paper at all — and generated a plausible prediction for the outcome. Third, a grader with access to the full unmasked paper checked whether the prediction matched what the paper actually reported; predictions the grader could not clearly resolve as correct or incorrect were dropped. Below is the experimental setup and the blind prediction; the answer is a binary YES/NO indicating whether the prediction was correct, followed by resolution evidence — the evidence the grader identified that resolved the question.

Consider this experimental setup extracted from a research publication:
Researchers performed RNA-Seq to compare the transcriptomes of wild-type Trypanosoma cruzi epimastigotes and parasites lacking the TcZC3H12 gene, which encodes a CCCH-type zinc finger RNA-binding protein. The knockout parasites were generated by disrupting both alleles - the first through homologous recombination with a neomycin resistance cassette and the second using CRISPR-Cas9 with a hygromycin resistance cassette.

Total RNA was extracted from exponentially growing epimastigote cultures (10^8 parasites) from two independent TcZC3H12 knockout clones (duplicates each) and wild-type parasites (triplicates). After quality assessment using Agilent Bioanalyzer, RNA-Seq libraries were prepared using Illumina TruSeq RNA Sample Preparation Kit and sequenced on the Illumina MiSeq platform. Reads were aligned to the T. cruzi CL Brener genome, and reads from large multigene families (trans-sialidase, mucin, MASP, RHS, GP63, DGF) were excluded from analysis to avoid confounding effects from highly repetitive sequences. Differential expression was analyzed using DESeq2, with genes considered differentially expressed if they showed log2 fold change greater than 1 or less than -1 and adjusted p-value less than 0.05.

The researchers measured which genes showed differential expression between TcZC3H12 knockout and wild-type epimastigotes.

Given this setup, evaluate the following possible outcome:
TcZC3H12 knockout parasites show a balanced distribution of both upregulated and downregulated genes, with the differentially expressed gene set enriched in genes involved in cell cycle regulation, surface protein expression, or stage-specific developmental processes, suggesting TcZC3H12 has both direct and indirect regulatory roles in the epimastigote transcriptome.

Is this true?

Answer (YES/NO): NO